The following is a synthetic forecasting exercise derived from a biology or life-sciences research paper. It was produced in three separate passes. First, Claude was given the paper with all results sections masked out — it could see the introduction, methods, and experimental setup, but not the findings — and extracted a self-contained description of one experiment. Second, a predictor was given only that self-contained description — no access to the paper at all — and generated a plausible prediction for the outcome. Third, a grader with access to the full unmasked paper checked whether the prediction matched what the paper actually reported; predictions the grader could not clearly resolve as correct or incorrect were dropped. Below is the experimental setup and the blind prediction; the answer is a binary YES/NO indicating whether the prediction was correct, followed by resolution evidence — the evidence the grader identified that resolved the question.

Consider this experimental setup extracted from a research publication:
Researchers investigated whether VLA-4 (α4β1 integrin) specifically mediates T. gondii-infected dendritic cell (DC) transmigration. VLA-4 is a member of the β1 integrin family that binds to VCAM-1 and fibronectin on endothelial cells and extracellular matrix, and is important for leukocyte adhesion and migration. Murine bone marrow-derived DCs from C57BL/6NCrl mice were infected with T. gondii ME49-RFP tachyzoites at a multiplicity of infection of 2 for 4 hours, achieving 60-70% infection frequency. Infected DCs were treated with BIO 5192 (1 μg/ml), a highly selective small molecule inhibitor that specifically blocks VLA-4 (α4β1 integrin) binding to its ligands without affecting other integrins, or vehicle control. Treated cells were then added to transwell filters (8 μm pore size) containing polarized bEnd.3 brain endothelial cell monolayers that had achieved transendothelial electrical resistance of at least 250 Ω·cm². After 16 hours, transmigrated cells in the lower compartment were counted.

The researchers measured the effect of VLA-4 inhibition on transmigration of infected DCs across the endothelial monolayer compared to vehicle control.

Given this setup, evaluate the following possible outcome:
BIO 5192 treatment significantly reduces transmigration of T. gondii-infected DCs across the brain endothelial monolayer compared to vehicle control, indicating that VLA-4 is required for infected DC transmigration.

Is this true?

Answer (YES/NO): YES